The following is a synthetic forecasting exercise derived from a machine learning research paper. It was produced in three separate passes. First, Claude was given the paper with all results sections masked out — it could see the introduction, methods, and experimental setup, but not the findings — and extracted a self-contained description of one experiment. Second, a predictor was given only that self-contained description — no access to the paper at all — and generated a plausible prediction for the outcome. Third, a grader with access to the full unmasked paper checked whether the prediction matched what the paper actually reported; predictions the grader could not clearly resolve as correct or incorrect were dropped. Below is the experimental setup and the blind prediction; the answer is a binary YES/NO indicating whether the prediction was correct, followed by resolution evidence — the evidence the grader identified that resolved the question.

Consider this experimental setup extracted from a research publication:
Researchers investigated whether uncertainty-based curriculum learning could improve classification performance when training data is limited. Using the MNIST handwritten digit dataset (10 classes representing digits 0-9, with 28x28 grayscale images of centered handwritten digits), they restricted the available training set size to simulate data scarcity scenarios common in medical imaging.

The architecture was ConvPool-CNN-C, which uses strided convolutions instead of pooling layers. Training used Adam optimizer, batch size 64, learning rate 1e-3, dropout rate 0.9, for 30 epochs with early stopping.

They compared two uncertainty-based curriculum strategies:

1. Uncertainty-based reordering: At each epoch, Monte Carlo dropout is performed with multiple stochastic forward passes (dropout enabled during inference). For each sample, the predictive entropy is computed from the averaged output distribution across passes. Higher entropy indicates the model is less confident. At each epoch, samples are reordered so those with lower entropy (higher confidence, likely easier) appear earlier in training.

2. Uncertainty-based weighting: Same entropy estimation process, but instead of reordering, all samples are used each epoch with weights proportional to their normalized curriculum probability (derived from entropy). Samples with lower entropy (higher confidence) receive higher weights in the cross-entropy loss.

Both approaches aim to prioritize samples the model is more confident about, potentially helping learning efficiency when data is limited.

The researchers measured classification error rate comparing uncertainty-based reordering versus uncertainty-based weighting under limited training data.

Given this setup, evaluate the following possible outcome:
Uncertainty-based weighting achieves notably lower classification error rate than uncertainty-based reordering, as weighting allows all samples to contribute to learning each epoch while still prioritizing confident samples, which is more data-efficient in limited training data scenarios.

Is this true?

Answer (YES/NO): NO